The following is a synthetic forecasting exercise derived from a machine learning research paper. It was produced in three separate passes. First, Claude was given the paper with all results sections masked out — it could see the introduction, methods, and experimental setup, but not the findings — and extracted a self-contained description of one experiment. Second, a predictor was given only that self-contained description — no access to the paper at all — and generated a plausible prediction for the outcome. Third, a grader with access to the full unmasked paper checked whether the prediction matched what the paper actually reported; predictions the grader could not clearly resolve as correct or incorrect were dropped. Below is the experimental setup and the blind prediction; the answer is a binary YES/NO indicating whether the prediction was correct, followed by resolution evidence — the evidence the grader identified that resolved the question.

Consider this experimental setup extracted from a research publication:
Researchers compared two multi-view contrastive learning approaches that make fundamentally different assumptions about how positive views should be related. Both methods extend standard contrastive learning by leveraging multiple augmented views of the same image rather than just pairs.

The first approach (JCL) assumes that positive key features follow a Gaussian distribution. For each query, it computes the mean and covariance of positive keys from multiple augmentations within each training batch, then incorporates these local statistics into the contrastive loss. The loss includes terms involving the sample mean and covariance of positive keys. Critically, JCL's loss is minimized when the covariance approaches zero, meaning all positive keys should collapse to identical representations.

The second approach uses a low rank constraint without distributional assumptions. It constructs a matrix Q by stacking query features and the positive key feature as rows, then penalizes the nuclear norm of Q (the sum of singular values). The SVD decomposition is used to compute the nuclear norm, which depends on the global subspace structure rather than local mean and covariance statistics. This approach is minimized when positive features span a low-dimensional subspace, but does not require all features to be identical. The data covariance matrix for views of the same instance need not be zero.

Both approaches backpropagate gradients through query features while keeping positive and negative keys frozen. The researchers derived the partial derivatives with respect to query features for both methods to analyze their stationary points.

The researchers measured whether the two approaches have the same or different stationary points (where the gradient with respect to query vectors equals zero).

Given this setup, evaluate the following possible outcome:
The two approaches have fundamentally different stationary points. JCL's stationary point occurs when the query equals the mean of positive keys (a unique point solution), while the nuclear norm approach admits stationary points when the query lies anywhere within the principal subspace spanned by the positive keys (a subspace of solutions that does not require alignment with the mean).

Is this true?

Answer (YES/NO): NO